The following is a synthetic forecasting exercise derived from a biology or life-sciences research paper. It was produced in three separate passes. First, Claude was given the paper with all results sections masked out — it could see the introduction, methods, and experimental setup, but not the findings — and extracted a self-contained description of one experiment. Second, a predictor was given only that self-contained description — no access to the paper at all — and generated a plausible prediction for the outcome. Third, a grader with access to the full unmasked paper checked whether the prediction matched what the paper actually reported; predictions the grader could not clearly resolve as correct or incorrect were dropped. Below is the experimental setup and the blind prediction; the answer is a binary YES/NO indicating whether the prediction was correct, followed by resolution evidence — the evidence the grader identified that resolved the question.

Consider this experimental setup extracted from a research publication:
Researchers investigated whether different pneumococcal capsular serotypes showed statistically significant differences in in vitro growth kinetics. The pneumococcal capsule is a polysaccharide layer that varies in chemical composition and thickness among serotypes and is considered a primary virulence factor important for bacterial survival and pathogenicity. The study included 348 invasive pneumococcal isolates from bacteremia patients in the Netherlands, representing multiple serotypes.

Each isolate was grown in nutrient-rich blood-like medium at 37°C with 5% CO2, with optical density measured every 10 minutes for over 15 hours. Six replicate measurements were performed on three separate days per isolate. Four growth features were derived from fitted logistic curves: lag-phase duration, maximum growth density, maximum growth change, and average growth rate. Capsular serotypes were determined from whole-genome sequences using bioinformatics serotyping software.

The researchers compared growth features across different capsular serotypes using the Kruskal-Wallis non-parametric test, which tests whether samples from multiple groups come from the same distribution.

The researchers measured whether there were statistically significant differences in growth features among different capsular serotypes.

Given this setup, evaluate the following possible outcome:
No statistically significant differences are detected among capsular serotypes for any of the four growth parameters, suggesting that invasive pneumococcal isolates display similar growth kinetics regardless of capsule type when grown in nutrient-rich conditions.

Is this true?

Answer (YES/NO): NO